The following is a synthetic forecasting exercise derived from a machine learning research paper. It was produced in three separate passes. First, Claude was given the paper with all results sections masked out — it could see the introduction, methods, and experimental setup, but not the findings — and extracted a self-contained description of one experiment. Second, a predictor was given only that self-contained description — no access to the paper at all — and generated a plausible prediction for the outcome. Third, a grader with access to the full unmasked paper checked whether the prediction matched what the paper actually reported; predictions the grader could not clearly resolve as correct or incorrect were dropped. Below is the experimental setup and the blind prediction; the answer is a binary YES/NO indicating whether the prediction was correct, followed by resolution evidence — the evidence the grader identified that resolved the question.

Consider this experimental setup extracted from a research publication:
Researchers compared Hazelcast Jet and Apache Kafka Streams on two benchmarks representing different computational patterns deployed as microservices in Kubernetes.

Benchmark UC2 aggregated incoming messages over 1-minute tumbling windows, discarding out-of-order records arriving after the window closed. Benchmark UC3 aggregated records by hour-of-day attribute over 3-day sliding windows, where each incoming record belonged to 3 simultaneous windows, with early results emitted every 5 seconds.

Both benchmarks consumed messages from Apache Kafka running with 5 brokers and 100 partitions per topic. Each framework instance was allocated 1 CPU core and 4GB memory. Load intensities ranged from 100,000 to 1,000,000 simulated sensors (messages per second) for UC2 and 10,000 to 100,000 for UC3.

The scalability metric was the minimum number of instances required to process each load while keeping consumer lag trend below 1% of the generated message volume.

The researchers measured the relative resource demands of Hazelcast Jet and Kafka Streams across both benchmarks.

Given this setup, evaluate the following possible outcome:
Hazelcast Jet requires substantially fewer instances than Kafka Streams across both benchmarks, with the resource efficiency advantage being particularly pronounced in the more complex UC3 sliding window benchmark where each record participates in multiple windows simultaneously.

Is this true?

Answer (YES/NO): YES